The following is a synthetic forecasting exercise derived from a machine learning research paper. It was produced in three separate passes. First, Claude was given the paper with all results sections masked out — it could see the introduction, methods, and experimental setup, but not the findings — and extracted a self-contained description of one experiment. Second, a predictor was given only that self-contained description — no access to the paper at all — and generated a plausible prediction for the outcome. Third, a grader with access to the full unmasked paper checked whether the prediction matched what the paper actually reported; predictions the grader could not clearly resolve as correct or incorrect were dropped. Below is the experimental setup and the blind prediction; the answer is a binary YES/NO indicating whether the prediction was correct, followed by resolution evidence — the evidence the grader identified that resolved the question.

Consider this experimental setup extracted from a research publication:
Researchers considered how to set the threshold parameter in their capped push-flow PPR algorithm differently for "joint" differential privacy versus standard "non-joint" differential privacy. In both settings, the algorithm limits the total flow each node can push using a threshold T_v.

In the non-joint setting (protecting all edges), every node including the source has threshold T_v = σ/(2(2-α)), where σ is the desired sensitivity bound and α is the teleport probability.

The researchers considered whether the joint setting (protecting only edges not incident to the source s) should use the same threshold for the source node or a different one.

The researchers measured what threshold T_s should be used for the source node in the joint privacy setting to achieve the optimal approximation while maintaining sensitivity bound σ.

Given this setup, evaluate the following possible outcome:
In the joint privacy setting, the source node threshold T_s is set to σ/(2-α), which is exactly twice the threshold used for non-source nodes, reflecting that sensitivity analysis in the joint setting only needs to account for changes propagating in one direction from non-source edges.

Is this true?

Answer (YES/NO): NO